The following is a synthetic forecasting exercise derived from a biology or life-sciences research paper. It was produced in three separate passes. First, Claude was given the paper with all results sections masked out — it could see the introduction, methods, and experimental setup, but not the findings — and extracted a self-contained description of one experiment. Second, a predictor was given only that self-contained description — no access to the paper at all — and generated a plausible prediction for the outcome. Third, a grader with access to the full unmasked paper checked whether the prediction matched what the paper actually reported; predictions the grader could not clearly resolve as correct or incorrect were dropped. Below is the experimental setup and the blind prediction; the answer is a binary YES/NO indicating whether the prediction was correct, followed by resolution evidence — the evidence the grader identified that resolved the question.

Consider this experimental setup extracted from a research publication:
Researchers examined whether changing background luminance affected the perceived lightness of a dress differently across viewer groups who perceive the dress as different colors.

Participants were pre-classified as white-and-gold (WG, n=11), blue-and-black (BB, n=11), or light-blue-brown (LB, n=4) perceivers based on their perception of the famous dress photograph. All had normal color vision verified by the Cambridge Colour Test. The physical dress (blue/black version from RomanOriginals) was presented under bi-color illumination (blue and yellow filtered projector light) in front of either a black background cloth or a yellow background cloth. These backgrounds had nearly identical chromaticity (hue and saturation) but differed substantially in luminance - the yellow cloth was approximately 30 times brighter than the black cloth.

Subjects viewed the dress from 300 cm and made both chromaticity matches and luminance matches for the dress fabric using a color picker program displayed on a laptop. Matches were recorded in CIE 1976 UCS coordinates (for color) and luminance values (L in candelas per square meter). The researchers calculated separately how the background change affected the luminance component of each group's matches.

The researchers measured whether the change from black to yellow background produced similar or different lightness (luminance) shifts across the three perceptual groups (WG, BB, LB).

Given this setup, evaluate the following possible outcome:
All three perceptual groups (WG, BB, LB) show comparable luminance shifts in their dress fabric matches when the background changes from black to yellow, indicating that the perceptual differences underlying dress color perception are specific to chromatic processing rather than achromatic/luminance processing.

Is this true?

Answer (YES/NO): NO